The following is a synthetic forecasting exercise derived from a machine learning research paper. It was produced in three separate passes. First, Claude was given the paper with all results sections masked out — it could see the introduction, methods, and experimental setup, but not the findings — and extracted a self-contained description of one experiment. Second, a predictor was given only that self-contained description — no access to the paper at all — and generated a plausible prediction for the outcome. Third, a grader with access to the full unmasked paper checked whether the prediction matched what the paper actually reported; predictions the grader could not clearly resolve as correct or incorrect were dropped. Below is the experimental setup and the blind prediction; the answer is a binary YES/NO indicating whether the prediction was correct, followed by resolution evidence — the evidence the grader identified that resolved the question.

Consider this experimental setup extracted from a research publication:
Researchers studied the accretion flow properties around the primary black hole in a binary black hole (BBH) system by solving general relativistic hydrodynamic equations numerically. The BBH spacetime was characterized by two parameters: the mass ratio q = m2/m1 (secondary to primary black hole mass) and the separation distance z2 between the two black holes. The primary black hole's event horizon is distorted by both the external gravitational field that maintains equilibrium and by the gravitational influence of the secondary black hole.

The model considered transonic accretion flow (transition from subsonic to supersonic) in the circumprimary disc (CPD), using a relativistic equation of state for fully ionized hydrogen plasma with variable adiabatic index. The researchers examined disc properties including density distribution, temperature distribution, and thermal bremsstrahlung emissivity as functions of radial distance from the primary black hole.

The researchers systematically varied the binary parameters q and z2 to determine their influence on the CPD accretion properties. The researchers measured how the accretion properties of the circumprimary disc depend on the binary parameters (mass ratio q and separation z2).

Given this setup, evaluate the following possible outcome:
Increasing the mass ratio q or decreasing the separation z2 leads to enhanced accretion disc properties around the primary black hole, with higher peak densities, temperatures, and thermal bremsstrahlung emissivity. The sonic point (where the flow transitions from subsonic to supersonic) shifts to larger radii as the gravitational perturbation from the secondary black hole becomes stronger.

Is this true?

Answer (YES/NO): NO